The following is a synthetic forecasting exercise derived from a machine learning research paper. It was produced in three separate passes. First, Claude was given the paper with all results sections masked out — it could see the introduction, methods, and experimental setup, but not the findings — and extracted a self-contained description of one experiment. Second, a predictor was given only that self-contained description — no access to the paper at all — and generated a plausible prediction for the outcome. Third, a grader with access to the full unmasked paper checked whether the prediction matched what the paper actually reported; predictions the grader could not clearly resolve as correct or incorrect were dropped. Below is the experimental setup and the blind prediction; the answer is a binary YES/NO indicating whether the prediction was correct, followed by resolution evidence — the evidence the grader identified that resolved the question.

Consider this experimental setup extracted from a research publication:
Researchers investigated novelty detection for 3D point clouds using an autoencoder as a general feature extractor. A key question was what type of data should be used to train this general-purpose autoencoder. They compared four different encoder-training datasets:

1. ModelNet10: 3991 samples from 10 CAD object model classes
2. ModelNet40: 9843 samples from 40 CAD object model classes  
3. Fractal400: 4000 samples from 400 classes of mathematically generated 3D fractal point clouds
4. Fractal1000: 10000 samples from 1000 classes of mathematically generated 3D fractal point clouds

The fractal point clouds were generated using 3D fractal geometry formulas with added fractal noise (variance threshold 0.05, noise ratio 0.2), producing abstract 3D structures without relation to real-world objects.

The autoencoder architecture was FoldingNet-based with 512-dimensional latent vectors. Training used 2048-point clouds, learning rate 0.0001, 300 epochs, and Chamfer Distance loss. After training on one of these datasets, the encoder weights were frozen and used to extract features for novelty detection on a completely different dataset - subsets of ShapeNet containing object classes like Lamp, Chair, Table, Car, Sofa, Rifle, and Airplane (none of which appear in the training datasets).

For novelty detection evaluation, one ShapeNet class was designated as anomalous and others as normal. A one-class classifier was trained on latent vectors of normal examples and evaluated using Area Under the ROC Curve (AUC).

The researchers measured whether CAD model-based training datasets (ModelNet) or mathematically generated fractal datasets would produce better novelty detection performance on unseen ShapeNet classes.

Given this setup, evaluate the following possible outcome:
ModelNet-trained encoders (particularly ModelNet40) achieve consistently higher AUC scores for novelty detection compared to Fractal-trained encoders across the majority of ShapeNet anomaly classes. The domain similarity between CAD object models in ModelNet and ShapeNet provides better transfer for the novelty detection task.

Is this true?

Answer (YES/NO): NO